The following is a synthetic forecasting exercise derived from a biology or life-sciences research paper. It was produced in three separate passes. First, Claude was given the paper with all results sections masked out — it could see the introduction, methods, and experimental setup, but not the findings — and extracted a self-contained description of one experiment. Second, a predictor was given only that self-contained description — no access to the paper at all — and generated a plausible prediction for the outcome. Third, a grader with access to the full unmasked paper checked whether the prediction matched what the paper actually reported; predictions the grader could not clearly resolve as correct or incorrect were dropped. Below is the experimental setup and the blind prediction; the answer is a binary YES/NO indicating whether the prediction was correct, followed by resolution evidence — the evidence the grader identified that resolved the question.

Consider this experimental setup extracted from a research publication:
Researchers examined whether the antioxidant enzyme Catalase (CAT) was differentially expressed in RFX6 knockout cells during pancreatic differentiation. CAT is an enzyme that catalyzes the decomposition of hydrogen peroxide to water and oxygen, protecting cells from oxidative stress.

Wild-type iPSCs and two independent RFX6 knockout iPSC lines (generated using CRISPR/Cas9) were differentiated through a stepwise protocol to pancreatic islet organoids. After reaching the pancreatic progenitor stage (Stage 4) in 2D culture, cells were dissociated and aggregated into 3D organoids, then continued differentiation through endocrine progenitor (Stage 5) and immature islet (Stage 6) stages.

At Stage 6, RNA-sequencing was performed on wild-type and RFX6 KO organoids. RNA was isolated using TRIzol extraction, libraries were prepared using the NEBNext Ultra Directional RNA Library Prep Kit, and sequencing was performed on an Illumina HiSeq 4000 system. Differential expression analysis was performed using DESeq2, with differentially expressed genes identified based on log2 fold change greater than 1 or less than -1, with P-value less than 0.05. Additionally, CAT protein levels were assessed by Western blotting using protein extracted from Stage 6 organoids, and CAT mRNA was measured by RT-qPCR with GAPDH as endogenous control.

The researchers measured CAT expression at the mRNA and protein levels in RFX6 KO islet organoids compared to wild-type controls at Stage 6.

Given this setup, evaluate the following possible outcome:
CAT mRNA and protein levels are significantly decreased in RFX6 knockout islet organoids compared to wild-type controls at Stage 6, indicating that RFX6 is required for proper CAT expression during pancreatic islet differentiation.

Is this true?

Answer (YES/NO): YES